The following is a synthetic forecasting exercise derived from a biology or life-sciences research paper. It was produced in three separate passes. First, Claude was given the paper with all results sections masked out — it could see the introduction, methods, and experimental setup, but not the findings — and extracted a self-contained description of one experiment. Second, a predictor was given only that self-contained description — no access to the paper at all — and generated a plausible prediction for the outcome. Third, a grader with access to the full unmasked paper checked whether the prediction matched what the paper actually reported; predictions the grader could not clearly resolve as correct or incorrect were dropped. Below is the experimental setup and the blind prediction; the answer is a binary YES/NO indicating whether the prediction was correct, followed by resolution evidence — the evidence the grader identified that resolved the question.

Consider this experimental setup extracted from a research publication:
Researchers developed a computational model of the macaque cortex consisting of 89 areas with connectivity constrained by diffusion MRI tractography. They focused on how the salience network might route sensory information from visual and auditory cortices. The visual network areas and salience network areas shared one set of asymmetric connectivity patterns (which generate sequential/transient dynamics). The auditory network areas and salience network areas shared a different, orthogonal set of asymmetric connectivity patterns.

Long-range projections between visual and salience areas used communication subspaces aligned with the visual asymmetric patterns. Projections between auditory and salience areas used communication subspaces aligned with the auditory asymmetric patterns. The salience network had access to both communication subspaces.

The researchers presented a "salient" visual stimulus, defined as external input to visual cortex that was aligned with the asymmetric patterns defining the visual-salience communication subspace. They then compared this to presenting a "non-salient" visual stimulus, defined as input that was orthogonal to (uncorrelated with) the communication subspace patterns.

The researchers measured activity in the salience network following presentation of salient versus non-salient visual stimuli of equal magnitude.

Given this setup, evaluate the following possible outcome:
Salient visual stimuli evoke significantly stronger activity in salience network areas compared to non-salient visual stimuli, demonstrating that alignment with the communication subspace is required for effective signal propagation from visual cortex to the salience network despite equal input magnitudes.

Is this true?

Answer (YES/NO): YES